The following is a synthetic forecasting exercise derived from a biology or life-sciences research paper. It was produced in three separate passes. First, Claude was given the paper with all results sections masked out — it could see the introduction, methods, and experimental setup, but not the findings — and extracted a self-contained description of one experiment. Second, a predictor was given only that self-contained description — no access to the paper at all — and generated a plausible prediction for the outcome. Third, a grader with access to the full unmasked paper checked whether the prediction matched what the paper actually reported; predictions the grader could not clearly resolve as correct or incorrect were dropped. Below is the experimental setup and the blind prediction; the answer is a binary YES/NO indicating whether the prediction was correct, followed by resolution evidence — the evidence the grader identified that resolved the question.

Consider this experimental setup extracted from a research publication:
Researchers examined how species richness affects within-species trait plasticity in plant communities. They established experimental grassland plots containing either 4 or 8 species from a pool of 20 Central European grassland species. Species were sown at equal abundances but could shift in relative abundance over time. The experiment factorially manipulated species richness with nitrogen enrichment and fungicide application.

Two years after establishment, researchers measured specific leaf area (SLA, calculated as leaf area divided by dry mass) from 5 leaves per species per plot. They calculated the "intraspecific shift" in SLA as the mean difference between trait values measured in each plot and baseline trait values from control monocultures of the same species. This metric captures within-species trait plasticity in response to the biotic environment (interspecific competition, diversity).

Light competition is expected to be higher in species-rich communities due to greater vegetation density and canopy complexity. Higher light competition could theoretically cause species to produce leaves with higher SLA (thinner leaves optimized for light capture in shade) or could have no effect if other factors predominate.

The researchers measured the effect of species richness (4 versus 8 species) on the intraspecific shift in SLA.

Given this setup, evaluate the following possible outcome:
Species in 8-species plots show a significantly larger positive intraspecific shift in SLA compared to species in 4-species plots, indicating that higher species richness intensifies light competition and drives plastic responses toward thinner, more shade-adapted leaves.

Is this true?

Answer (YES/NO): NO